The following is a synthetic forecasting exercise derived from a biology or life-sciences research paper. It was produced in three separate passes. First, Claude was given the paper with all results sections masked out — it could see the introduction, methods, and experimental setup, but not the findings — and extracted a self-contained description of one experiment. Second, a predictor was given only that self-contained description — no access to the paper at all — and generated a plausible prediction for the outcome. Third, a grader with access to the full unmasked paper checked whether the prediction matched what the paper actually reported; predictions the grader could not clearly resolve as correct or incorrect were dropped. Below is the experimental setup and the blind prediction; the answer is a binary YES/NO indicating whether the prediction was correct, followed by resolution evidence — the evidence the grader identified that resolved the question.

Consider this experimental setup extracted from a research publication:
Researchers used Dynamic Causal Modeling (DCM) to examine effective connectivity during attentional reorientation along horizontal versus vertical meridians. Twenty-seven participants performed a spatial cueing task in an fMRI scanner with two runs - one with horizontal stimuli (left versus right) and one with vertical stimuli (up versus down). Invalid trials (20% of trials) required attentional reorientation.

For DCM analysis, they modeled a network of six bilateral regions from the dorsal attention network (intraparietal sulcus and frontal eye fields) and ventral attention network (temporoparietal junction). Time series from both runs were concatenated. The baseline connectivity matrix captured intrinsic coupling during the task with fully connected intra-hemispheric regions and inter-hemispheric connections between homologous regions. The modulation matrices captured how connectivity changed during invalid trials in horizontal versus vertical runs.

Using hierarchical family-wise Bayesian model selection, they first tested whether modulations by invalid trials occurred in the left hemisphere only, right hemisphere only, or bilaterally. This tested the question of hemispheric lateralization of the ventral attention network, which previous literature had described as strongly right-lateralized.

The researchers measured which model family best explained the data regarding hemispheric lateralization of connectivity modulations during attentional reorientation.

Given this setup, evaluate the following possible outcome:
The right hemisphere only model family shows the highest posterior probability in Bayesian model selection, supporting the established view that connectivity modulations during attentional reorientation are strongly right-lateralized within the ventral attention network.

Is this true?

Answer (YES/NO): NO